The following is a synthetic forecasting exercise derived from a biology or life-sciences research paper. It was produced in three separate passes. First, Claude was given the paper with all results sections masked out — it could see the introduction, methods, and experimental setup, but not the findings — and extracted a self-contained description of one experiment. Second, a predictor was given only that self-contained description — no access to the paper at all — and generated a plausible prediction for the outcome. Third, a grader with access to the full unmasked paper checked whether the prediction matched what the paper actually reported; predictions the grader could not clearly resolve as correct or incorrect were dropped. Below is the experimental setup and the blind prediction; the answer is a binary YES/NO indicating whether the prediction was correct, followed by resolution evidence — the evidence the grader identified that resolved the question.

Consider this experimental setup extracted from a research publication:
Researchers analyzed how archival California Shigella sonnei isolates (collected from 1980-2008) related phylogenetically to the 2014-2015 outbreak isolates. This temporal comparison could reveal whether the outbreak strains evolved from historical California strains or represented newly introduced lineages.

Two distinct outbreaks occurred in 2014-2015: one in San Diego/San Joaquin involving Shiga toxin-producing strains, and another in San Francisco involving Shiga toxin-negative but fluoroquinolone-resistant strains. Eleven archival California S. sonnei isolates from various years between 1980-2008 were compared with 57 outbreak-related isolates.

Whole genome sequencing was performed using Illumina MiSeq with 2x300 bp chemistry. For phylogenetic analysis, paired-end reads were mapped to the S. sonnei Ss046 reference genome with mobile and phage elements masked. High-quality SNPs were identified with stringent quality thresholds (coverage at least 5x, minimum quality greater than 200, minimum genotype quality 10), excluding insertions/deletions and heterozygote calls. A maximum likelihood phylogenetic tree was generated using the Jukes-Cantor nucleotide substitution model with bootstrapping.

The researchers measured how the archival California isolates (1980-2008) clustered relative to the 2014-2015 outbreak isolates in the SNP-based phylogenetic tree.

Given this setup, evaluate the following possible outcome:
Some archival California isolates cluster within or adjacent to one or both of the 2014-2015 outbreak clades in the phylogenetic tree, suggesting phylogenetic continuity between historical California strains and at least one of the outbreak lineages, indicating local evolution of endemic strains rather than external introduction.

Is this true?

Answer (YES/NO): YES